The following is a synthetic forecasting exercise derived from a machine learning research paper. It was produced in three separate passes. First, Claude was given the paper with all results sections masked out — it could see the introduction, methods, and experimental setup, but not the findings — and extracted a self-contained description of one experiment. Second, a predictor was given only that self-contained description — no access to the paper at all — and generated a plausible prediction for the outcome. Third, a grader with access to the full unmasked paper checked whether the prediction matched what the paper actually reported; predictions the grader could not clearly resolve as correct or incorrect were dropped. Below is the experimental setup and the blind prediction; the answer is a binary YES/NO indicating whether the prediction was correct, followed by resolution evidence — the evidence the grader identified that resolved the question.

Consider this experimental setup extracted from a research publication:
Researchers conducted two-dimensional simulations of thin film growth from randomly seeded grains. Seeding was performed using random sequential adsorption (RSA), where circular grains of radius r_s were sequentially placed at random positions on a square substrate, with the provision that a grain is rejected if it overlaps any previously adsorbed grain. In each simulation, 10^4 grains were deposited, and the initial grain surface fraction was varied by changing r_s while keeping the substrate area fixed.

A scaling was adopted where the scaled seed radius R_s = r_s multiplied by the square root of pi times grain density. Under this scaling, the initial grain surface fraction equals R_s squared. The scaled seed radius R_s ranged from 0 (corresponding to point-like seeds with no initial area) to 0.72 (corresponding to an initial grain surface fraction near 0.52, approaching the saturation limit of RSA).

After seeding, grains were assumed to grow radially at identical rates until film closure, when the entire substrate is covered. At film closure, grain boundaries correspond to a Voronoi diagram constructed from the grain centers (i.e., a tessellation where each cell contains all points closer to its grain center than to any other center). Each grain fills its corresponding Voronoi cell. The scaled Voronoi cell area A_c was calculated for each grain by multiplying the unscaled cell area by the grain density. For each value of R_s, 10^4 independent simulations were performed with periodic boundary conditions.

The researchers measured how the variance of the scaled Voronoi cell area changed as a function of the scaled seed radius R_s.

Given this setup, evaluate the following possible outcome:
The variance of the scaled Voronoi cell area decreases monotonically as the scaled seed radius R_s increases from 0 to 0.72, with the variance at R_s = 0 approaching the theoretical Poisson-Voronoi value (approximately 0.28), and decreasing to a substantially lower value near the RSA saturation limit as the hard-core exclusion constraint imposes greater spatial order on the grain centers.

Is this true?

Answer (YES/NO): YES